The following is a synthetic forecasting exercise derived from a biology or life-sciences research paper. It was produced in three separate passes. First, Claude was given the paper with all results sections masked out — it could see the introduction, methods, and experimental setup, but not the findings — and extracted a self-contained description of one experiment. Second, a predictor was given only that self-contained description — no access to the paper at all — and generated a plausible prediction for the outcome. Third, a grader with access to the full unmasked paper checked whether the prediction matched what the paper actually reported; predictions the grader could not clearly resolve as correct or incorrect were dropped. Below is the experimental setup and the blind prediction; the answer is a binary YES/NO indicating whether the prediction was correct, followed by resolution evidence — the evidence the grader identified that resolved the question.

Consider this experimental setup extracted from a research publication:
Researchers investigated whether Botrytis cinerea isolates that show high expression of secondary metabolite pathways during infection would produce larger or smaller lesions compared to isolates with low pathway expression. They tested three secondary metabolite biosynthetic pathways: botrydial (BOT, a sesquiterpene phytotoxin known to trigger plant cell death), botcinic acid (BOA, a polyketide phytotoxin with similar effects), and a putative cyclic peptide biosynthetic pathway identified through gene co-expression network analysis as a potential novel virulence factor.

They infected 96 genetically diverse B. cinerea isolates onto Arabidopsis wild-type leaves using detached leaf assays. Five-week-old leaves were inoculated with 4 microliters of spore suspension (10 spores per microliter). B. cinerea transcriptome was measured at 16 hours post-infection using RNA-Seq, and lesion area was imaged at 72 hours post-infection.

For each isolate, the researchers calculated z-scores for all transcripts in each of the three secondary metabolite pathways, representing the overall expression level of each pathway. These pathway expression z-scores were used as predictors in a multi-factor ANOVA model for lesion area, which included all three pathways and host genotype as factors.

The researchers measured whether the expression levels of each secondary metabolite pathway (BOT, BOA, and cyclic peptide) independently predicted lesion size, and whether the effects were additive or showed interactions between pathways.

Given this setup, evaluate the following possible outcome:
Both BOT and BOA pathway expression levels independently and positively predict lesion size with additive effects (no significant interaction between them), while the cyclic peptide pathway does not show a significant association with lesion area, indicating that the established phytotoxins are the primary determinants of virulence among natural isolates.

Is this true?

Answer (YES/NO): NO